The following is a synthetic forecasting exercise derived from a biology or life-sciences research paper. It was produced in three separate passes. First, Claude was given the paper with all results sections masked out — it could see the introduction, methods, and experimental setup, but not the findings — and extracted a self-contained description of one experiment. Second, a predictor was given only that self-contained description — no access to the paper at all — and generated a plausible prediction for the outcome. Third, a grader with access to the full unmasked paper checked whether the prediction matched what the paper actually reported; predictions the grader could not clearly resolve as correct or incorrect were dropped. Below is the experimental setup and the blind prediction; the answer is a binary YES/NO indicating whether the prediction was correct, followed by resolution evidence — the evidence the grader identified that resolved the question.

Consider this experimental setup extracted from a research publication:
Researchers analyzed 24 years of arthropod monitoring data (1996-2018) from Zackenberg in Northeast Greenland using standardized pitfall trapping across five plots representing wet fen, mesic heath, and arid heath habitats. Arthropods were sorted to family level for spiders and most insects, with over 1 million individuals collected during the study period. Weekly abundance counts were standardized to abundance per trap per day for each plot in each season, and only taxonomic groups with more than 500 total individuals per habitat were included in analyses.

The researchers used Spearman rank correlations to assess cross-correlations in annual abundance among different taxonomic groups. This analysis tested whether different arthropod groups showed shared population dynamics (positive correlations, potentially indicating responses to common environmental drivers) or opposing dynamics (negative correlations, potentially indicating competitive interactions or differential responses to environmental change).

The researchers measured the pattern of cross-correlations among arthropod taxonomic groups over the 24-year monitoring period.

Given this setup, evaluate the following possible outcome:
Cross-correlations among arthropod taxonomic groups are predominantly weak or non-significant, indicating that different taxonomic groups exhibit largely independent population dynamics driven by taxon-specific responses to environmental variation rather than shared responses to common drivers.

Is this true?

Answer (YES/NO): NO